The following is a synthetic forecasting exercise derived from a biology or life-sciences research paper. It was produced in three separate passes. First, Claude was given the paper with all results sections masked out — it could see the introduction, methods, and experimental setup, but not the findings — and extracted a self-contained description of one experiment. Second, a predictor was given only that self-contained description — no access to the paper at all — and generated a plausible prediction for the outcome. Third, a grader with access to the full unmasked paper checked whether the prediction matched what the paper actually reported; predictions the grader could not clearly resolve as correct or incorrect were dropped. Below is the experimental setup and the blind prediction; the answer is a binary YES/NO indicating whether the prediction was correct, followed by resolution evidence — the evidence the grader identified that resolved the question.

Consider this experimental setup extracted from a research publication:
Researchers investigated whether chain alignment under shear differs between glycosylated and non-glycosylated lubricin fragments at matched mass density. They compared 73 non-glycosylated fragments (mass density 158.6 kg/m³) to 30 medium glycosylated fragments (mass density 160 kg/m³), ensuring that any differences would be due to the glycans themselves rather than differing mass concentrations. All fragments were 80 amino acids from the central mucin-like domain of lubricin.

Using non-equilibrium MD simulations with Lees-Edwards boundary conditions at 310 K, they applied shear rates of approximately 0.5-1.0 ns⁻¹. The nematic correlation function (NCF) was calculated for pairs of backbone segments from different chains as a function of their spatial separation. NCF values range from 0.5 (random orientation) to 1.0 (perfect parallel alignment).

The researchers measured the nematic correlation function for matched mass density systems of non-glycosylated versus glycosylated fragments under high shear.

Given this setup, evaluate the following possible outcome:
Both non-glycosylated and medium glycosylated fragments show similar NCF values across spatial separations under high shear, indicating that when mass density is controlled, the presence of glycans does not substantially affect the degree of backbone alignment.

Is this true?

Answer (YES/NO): NO